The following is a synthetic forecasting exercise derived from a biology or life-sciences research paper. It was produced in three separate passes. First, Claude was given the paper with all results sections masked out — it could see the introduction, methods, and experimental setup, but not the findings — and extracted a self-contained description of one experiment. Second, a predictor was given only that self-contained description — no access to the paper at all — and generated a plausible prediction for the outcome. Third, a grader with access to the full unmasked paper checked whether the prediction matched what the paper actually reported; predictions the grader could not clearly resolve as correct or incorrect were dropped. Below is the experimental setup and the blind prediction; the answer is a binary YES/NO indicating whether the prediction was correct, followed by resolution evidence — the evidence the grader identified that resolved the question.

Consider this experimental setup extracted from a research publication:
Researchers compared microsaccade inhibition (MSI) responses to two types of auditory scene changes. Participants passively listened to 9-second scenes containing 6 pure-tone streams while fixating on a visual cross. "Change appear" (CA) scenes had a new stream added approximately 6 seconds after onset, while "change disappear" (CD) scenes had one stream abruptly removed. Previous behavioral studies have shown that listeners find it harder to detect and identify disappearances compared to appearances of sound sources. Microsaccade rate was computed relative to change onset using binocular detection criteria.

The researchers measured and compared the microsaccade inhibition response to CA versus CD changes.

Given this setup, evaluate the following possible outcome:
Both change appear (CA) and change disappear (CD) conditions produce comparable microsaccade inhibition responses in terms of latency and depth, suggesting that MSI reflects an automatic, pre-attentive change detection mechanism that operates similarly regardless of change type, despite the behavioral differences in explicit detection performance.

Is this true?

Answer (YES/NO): NO